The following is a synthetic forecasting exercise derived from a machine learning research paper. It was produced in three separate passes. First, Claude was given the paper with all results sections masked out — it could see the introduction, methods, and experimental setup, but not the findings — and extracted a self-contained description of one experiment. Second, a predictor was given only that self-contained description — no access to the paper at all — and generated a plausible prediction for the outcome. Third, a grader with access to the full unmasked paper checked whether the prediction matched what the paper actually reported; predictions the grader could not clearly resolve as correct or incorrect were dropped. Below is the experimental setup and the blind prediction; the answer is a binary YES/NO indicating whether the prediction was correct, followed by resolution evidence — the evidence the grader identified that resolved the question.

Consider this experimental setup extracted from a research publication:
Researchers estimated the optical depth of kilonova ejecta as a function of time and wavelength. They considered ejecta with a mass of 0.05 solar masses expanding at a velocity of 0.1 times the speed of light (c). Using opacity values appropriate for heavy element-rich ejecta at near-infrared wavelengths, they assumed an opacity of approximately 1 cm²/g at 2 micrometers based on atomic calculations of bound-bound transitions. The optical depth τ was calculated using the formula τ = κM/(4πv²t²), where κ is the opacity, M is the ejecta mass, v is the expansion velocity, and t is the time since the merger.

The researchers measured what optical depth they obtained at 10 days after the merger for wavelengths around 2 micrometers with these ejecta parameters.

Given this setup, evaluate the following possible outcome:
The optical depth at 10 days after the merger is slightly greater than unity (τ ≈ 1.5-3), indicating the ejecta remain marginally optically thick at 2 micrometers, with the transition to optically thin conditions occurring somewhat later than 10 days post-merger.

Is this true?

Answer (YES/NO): NO